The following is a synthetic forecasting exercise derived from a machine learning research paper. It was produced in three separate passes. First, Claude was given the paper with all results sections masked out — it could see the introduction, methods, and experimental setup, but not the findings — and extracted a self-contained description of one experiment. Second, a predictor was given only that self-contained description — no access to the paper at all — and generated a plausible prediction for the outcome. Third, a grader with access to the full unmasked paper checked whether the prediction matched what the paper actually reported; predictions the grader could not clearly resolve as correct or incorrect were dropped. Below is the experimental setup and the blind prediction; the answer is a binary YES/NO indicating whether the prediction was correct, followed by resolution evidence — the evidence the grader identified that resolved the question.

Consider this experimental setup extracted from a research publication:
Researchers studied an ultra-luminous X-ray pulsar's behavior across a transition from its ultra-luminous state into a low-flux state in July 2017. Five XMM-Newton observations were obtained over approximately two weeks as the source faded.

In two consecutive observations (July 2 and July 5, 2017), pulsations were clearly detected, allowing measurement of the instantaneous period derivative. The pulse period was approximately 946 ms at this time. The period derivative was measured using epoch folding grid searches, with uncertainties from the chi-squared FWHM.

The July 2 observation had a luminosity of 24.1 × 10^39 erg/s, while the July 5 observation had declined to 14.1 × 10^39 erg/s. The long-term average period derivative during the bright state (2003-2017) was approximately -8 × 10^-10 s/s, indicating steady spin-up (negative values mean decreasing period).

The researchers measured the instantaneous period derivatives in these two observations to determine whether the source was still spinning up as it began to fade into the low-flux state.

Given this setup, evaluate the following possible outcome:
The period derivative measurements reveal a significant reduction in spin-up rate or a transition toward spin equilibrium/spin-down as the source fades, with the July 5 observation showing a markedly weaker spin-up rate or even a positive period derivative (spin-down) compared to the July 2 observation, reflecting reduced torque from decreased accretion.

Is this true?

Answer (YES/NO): NO